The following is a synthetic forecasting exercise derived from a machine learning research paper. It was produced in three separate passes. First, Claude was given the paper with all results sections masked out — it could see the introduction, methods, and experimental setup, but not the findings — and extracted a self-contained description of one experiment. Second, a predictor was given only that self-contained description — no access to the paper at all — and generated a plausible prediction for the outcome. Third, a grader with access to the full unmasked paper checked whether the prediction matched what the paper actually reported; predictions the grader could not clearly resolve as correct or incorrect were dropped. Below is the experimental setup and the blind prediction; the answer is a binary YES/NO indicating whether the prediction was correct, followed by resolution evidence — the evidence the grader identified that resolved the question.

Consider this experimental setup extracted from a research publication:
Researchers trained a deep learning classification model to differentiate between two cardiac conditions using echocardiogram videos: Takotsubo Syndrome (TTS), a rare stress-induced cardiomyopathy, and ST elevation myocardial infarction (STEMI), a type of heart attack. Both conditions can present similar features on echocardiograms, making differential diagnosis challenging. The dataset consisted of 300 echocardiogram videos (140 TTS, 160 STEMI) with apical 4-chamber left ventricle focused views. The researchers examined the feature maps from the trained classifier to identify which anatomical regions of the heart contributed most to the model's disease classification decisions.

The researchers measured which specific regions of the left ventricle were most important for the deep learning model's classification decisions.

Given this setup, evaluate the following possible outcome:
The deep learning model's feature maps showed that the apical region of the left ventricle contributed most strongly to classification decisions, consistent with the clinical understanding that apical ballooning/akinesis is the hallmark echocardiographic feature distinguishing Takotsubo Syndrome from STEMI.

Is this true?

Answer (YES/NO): NO